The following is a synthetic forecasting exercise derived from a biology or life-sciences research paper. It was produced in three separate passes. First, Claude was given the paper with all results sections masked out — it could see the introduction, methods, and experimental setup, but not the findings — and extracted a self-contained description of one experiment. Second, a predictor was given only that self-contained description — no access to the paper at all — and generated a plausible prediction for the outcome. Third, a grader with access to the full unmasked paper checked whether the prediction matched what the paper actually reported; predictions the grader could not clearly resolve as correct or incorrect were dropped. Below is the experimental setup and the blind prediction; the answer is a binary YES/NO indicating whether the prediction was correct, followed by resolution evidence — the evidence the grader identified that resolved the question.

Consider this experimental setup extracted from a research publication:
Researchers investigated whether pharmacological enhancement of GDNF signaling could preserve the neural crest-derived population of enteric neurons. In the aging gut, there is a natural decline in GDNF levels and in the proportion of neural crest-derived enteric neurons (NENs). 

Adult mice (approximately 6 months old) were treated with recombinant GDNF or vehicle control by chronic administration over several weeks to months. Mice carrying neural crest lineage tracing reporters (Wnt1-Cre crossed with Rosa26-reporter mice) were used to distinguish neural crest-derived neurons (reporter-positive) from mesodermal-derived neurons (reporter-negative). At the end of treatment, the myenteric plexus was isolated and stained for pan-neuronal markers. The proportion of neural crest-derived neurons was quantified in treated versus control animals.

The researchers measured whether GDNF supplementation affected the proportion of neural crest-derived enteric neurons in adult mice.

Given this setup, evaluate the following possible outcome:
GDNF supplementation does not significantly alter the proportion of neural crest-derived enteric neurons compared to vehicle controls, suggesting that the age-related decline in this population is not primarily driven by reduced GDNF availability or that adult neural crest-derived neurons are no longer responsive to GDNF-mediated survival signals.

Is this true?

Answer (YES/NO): NO